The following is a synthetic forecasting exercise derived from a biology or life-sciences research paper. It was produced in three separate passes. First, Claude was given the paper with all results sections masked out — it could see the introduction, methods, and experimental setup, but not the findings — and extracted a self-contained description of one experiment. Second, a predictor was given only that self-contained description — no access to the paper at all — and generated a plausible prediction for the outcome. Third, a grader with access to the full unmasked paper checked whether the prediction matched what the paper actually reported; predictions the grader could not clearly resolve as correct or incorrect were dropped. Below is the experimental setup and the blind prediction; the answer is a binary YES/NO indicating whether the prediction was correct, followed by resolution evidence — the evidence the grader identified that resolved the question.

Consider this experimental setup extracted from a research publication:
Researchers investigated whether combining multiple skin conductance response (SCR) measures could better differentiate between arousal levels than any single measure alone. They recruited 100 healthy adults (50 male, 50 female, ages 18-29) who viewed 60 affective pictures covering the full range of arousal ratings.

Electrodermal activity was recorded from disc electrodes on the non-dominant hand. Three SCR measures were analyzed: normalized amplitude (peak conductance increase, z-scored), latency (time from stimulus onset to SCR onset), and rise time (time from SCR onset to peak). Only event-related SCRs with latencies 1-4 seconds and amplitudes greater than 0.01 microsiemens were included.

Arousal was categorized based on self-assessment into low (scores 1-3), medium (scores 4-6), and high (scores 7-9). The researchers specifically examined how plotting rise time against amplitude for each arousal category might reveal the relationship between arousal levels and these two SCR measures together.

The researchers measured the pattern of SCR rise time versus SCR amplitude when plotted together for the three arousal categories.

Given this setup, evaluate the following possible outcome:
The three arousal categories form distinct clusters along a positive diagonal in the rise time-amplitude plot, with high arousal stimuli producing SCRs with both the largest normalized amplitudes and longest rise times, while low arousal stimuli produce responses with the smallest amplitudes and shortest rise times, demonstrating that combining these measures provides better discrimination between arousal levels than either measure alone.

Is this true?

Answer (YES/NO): NO